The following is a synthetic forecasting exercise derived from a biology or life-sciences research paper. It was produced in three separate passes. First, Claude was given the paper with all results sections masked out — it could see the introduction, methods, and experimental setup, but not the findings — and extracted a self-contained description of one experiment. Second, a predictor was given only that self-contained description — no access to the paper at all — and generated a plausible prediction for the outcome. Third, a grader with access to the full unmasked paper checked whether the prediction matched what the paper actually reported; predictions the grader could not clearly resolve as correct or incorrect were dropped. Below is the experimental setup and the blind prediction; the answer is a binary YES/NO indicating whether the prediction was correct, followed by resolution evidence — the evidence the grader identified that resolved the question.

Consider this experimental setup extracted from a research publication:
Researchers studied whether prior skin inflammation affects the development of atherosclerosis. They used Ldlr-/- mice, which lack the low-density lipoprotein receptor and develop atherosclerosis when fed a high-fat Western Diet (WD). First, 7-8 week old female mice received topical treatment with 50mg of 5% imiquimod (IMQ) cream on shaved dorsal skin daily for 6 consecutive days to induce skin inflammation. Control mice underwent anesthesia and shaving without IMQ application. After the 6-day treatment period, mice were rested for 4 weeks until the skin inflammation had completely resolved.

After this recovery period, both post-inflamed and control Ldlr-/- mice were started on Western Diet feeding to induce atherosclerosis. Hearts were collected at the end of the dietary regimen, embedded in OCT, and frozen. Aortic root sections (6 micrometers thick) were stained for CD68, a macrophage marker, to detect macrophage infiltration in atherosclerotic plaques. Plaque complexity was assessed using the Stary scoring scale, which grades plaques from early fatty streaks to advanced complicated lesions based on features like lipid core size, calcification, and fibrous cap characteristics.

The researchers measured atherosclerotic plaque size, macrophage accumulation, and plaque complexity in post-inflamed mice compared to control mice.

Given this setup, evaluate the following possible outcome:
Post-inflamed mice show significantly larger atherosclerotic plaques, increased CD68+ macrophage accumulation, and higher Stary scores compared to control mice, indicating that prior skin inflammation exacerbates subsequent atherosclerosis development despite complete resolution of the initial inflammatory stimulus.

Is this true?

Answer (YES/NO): NO